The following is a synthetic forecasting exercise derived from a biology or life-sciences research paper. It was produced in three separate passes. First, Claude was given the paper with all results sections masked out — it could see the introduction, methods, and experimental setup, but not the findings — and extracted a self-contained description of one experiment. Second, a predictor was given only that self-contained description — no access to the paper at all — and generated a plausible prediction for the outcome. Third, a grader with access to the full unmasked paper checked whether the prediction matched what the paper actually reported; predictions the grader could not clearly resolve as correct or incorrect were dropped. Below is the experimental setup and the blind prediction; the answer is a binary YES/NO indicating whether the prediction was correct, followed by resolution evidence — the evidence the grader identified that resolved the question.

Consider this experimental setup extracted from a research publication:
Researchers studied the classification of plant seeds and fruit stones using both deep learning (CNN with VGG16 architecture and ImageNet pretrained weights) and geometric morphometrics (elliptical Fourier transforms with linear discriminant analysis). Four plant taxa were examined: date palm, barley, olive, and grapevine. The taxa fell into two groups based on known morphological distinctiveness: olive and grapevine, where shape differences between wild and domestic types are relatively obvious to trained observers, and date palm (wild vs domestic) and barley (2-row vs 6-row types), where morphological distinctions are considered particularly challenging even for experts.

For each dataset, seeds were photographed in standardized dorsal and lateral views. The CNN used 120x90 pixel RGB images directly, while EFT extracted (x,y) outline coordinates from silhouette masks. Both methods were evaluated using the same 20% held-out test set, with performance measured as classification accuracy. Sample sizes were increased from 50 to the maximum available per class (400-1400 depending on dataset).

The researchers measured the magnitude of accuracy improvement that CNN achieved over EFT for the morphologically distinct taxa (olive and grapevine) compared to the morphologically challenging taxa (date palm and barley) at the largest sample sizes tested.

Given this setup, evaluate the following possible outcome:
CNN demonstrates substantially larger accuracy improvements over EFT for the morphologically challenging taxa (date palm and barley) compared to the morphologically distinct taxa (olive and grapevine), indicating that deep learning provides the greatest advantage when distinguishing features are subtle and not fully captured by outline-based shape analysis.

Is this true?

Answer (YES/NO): NO